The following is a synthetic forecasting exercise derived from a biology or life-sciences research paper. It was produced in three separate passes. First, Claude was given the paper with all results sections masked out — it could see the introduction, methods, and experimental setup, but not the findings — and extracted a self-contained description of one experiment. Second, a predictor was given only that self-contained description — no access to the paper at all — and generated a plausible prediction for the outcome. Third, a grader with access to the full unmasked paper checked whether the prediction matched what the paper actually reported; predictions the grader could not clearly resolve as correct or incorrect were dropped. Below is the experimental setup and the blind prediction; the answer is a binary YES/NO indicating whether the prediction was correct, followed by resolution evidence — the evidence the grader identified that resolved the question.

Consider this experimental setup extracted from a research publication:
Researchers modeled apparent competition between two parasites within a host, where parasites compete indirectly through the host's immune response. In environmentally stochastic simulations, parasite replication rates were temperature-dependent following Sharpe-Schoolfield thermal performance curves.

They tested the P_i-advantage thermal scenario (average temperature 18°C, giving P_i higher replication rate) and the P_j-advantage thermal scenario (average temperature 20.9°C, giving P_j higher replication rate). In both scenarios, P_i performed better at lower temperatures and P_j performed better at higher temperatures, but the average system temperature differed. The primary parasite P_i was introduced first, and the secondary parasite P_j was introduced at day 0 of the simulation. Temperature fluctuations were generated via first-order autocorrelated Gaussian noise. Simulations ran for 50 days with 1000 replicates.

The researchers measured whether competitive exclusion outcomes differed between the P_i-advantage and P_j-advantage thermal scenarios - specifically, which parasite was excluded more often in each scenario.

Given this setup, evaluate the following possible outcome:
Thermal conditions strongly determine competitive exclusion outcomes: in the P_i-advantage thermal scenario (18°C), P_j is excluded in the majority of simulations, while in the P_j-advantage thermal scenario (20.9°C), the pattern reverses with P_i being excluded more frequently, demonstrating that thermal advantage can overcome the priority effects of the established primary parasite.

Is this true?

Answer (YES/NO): NO